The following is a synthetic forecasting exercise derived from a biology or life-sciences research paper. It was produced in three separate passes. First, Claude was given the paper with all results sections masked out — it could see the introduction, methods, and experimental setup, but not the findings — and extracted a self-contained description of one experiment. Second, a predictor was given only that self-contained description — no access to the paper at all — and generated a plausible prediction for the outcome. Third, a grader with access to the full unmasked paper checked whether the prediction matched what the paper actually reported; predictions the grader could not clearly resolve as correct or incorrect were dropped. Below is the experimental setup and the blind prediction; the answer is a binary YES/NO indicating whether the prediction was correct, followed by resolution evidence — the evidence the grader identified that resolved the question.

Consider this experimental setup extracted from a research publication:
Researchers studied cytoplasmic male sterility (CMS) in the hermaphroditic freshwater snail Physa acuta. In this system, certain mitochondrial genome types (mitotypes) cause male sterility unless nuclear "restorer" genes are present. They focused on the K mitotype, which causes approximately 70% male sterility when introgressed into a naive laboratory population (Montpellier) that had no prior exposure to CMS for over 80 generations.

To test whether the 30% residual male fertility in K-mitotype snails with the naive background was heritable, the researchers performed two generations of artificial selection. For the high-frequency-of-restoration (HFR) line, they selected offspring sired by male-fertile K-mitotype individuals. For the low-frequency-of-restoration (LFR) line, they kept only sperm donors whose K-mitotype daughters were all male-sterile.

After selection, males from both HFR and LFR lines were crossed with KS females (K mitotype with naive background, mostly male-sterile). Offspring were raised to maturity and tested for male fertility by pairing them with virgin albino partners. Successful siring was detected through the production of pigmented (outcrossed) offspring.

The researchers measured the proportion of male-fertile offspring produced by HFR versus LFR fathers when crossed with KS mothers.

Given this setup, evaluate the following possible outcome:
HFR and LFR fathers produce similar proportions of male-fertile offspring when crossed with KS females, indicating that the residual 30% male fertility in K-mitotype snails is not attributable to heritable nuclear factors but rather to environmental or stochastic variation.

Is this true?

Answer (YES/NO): NO